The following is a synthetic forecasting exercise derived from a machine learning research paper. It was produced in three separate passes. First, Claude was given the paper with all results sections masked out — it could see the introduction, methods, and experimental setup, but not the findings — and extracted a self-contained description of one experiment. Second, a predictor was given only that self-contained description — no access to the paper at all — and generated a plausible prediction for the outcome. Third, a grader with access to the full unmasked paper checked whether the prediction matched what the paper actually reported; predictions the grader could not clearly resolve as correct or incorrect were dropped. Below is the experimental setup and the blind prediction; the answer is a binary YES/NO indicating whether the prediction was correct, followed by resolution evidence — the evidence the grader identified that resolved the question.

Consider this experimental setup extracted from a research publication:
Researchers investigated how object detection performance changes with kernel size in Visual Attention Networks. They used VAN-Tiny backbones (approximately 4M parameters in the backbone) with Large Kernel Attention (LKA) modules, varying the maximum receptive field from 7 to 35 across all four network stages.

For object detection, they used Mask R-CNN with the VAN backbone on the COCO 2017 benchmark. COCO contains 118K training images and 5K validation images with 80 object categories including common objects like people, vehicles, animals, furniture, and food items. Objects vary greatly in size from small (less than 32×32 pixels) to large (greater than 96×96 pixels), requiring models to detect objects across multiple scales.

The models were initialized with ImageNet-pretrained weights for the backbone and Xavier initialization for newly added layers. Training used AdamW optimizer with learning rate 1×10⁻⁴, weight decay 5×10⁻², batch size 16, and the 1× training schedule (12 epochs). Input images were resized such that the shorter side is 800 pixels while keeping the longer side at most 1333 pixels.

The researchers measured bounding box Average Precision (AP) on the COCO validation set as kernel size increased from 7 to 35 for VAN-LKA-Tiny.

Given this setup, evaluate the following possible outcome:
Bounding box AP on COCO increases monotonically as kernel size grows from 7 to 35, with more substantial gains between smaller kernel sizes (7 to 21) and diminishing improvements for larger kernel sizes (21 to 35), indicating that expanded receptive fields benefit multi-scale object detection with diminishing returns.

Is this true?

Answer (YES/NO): YES